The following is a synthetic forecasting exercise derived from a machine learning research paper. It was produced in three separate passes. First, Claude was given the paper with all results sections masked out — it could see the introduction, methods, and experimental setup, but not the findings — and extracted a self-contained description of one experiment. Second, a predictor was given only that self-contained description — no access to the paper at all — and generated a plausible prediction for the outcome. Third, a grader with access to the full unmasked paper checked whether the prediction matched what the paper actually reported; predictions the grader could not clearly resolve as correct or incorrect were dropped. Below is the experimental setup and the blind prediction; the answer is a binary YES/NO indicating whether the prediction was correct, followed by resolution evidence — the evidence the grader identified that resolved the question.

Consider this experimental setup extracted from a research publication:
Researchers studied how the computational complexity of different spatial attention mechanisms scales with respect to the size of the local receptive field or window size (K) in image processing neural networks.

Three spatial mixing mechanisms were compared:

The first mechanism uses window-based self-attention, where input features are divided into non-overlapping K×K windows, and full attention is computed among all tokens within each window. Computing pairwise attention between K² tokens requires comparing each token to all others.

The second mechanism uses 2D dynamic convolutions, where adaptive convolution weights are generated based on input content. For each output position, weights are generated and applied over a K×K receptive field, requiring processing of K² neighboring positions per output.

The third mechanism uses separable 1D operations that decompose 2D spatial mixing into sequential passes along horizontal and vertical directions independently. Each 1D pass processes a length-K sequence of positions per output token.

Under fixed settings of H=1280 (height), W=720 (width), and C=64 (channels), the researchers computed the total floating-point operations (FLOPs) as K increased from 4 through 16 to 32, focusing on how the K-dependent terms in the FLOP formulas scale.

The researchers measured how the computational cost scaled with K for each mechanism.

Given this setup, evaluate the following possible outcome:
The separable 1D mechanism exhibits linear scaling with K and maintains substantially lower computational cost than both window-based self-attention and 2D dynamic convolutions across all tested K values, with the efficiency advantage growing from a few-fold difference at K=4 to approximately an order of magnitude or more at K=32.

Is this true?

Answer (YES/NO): NO